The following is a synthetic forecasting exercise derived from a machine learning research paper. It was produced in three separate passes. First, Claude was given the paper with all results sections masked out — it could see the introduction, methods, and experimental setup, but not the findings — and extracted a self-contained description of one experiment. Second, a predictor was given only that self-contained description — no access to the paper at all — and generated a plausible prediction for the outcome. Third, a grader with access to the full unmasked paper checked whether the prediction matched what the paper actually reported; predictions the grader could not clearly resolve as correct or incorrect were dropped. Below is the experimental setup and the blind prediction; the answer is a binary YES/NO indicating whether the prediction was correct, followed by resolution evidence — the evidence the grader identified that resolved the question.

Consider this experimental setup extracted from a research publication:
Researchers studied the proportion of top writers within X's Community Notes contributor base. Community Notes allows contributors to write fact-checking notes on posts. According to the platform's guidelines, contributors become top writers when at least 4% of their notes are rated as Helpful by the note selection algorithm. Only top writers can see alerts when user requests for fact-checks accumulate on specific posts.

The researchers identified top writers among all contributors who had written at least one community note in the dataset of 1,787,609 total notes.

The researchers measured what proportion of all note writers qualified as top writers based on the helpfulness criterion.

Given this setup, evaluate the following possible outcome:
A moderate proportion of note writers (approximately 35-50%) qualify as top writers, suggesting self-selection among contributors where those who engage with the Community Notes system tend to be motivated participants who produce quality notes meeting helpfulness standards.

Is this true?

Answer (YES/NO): NO